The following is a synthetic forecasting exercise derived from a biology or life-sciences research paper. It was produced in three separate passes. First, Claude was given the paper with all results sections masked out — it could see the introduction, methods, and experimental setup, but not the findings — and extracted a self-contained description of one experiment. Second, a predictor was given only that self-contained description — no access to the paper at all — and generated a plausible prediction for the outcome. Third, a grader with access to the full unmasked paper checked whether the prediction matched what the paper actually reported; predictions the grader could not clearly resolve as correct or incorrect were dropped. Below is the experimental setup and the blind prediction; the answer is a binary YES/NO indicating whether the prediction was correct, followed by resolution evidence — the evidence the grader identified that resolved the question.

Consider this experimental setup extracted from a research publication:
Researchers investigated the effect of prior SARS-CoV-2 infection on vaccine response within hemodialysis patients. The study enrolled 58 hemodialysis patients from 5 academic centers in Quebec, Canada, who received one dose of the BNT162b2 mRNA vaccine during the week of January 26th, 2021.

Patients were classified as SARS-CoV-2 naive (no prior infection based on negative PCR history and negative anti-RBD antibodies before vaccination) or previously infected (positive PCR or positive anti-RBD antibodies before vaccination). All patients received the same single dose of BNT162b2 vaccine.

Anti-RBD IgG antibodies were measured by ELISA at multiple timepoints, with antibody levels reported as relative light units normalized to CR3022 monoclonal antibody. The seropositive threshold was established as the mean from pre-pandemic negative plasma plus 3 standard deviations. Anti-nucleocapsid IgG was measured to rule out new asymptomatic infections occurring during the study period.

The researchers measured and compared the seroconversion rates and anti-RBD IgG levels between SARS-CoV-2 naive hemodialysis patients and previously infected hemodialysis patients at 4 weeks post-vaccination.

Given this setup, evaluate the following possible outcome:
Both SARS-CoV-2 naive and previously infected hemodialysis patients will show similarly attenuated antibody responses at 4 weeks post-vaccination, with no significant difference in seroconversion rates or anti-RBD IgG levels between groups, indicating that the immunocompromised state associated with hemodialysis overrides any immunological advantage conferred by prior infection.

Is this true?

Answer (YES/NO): NO